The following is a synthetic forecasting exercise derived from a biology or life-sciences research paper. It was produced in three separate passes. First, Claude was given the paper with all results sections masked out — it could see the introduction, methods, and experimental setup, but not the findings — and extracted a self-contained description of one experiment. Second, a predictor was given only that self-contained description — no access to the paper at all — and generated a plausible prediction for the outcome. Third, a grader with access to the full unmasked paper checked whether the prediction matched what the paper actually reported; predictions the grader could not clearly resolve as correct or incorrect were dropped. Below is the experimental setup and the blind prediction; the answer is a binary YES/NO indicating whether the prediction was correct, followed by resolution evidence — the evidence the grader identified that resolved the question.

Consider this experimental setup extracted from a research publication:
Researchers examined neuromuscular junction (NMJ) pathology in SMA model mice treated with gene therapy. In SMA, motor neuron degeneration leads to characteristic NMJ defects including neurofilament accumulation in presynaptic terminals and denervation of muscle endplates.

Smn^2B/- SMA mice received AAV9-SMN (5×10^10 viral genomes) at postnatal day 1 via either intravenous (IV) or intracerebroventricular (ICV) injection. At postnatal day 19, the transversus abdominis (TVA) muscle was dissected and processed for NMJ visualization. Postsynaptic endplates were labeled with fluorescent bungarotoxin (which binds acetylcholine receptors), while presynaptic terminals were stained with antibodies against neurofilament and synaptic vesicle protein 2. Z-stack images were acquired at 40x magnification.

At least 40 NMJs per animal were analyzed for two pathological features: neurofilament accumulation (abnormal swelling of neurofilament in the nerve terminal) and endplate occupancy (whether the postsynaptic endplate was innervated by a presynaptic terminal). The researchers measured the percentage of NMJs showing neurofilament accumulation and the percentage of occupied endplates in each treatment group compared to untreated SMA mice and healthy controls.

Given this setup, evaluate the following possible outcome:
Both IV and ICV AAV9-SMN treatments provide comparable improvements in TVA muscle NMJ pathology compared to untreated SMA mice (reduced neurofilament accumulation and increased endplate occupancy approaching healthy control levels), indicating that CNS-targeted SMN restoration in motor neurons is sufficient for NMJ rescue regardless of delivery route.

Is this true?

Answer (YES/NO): NO